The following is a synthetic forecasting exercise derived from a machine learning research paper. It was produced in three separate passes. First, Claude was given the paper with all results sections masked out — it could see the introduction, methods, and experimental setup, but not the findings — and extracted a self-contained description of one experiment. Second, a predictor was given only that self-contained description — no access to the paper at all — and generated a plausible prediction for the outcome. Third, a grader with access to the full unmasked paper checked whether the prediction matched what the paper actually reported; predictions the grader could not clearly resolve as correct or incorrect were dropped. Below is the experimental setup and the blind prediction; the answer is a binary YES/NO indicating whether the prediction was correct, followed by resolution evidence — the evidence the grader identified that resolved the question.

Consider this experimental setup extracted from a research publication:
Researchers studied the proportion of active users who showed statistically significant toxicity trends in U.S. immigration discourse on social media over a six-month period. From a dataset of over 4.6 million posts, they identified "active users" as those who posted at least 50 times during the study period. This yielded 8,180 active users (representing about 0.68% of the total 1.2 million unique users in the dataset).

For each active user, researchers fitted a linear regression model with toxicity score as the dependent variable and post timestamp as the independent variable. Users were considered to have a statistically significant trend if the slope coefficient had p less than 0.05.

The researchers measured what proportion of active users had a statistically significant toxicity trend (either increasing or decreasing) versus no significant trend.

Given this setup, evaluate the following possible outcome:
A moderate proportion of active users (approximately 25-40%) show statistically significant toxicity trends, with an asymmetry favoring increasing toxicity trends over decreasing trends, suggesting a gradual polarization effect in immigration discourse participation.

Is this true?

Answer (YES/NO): NO